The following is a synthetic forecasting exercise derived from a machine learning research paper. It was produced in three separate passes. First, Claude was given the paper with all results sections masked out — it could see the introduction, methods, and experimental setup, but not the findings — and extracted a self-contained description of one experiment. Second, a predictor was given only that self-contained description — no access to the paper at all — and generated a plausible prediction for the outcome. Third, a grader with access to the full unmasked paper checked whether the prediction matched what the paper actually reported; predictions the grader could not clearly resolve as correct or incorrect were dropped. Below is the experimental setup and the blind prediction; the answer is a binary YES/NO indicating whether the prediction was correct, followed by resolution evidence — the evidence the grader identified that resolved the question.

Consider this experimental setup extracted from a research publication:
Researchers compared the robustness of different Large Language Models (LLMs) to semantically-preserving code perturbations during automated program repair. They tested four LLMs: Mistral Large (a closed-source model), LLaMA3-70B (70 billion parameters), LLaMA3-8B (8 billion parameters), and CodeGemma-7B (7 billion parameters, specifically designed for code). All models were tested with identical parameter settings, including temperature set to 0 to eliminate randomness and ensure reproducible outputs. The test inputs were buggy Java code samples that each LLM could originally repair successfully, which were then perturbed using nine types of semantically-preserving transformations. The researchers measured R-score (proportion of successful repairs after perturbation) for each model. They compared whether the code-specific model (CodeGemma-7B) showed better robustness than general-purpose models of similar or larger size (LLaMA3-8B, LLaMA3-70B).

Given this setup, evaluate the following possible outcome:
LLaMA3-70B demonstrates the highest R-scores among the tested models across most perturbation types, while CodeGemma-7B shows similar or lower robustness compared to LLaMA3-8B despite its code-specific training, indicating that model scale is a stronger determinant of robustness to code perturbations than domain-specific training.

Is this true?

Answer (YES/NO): NO